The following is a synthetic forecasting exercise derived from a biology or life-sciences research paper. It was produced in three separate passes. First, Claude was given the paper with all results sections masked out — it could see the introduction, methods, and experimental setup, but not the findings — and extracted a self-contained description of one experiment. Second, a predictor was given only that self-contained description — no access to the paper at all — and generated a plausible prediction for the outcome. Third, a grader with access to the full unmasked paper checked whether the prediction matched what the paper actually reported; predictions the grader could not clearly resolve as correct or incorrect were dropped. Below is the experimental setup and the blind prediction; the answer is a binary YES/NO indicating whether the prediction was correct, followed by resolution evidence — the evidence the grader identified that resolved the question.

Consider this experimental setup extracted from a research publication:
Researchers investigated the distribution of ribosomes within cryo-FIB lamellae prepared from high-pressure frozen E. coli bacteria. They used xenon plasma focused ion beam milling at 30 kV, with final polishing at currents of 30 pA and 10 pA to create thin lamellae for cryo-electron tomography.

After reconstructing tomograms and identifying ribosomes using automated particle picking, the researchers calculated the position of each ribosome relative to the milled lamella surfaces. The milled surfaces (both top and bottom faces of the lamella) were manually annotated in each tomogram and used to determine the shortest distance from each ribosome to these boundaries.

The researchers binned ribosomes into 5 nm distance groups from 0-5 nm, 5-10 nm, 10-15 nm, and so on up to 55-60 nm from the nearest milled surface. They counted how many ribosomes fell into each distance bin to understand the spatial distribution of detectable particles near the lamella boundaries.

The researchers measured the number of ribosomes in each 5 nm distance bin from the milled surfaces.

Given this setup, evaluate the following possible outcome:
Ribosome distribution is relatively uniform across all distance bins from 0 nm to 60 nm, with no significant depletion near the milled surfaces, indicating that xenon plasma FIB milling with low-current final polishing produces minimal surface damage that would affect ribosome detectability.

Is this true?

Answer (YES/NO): NO